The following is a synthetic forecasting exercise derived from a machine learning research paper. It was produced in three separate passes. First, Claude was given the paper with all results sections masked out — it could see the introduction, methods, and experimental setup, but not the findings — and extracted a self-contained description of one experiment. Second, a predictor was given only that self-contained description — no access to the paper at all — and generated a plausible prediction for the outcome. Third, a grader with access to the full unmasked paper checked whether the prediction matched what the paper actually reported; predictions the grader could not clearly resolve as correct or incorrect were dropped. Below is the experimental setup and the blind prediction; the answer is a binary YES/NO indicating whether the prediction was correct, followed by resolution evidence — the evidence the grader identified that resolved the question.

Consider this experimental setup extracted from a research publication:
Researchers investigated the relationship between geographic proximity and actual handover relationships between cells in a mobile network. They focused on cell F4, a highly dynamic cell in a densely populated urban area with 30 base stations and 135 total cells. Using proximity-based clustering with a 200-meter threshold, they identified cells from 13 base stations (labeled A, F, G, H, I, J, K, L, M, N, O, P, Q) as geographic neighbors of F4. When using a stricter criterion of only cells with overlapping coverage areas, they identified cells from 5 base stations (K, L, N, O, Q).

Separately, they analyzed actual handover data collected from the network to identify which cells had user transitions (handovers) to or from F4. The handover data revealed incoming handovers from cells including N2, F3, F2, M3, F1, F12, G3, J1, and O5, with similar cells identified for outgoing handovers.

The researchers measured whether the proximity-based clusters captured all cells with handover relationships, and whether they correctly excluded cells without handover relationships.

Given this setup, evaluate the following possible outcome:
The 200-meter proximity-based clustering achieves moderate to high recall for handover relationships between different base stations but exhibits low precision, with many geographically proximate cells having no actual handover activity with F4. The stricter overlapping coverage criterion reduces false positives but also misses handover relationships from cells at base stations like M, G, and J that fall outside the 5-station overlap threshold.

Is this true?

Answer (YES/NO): YES